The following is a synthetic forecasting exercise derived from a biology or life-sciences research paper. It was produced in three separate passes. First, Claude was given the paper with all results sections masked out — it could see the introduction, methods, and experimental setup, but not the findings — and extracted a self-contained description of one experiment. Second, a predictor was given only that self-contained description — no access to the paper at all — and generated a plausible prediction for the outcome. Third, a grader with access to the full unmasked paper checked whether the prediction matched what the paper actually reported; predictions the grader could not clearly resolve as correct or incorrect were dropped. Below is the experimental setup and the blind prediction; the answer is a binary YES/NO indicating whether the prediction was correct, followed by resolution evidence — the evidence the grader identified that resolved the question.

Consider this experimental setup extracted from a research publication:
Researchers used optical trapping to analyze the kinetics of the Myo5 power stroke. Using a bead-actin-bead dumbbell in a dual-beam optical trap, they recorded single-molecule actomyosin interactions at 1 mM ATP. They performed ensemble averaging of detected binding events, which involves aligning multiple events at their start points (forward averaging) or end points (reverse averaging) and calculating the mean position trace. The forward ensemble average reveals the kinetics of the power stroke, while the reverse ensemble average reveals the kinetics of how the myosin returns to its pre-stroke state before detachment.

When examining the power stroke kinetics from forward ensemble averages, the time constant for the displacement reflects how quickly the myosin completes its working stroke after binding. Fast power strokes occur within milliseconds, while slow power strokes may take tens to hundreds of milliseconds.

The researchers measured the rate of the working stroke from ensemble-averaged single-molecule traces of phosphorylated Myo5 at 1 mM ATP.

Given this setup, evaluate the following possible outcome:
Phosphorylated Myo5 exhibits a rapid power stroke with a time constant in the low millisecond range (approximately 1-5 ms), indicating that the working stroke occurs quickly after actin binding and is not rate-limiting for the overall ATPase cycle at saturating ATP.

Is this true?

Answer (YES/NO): NO